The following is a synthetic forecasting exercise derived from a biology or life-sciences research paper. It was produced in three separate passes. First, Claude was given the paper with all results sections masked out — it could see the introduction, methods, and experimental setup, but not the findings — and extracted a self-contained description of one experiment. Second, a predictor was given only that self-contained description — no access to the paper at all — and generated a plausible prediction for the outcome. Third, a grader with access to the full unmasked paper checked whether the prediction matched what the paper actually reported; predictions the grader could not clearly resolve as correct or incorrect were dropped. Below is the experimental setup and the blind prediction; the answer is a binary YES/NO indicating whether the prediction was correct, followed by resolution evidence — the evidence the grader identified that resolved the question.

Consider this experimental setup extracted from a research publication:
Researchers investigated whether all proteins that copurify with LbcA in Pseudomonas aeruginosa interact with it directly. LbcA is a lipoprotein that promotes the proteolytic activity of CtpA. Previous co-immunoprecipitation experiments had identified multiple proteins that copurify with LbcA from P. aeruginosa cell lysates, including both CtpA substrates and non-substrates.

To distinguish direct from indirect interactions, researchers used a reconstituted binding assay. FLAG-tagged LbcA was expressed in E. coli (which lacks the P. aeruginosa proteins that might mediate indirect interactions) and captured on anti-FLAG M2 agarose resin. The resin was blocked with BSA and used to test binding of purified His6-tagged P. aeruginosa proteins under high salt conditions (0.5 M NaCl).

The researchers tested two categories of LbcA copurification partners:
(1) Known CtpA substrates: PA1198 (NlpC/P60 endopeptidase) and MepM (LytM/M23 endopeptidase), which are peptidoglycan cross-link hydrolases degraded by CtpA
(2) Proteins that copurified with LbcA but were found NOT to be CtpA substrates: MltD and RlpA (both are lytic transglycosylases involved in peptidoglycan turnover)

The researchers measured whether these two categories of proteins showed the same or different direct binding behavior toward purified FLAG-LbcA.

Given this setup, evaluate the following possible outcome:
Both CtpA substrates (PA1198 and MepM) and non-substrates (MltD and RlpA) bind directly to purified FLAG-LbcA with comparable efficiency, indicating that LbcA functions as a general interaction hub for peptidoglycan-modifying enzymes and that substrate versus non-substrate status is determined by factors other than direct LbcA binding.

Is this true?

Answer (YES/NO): NO